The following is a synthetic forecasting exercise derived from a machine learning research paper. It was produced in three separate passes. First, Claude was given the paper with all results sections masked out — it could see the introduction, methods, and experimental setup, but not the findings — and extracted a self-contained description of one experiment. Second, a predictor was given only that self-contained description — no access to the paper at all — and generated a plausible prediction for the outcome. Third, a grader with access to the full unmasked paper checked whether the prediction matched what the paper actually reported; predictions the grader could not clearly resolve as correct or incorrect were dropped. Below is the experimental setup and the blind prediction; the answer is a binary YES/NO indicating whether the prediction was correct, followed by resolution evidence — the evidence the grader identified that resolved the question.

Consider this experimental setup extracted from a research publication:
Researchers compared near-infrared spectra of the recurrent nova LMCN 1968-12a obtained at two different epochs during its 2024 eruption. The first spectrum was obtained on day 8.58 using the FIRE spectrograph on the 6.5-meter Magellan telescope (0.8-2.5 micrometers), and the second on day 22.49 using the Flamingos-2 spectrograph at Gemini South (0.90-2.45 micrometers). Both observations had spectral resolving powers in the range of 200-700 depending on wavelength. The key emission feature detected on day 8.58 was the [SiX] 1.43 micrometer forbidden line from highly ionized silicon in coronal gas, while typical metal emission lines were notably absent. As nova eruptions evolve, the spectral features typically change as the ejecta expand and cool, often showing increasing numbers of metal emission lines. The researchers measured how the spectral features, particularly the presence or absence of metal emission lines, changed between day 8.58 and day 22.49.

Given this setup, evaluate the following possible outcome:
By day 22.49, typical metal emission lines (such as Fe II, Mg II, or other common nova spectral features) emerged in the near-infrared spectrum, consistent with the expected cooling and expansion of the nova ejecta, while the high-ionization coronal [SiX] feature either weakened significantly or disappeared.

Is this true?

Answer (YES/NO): NO